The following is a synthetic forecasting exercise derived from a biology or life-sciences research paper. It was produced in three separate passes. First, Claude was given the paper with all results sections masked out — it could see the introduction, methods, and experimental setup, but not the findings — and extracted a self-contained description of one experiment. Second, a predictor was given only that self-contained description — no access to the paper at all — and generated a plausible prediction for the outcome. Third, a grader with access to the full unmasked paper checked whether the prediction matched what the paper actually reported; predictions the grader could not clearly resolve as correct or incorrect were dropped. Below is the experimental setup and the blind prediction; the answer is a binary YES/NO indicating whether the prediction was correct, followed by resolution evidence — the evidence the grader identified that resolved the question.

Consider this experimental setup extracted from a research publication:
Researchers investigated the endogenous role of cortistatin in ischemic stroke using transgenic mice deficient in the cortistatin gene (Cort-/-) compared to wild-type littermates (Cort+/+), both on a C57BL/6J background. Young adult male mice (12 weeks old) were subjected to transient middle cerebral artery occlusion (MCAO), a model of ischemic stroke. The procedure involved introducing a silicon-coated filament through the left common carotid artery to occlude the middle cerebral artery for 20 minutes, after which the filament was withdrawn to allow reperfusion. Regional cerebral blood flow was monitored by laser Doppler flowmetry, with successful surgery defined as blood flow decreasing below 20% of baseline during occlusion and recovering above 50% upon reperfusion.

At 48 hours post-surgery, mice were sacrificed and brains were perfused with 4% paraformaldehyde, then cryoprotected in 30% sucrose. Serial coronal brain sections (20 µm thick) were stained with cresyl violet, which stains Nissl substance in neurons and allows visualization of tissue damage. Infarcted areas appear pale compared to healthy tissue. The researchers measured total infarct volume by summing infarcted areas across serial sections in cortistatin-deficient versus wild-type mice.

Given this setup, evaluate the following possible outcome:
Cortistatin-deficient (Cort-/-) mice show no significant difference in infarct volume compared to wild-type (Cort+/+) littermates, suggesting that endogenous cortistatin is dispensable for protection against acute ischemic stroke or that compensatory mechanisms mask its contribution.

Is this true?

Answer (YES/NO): NO